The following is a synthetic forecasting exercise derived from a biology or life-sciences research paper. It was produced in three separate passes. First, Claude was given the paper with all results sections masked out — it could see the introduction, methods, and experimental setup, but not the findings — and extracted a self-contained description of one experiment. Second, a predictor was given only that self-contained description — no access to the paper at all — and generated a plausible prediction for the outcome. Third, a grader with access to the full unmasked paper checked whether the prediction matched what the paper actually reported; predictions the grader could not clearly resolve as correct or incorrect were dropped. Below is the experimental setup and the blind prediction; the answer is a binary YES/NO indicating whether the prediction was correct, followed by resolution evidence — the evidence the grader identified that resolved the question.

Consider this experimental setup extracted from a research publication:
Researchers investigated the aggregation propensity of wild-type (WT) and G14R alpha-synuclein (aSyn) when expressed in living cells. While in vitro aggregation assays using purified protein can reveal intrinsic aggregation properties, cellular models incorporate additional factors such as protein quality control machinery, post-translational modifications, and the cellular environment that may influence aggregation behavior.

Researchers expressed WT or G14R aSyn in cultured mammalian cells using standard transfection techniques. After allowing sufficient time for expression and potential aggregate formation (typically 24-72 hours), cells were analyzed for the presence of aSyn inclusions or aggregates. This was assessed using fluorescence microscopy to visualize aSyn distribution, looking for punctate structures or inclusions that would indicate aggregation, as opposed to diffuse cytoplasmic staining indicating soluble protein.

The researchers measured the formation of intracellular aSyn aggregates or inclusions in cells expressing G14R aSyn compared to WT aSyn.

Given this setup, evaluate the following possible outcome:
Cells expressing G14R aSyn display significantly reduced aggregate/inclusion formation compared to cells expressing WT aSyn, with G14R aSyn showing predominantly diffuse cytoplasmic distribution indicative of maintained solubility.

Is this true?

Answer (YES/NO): NO